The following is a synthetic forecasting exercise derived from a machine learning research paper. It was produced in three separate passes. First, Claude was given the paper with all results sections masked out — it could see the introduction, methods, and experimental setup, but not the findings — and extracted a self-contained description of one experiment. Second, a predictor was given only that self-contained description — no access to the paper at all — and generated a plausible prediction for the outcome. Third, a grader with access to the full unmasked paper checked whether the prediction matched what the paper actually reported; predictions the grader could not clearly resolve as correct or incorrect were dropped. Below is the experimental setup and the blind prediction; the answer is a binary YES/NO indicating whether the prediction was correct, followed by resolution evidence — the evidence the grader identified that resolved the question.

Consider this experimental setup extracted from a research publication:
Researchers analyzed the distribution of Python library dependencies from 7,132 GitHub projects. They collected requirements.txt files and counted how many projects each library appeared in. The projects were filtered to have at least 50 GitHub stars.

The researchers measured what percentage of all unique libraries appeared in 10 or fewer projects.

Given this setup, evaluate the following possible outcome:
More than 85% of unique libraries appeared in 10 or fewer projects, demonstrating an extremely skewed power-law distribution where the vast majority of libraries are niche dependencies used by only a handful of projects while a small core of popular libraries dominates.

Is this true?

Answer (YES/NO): YES